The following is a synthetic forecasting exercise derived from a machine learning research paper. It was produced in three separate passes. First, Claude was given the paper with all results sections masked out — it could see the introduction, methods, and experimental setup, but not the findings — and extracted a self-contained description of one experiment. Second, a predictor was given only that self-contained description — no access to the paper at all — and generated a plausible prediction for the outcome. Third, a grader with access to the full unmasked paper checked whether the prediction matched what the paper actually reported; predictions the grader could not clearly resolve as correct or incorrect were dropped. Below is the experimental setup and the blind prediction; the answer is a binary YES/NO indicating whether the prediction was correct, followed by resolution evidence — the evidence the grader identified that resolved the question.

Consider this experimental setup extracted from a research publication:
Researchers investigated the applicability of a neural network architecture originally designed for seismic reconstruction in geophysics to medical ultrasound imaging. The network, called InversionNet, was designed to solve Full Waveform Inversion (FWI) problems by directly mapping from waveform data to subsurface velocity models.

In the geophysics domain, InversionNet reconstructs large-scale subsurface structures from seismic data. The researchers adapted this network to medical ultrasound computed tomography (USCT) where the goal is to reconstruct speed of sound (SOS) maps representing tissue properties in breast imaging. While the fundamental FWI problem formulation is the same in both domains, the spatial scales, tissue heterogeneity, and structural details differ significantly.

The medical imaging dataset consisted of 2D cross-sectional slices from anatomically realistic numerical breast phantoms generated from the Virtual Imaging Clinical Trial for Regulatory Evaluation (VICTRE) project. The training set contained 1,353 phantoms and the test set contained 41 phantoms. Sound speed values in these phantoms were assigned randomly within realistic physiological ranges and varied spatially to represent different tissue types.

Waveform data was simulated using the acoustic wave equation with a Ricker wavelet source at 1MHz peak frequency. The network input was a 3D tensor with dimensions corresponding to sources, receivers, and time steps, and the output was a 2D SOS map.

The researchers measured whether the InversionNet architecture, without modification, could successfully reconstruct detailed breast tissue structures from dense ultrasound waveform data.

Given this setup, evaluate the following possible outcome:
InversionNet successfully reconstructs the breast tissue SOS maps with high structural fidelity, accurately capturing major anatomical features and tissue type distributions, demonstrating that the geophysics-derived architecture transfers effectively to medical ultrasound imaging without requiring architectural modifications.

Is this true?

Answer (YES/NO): NO